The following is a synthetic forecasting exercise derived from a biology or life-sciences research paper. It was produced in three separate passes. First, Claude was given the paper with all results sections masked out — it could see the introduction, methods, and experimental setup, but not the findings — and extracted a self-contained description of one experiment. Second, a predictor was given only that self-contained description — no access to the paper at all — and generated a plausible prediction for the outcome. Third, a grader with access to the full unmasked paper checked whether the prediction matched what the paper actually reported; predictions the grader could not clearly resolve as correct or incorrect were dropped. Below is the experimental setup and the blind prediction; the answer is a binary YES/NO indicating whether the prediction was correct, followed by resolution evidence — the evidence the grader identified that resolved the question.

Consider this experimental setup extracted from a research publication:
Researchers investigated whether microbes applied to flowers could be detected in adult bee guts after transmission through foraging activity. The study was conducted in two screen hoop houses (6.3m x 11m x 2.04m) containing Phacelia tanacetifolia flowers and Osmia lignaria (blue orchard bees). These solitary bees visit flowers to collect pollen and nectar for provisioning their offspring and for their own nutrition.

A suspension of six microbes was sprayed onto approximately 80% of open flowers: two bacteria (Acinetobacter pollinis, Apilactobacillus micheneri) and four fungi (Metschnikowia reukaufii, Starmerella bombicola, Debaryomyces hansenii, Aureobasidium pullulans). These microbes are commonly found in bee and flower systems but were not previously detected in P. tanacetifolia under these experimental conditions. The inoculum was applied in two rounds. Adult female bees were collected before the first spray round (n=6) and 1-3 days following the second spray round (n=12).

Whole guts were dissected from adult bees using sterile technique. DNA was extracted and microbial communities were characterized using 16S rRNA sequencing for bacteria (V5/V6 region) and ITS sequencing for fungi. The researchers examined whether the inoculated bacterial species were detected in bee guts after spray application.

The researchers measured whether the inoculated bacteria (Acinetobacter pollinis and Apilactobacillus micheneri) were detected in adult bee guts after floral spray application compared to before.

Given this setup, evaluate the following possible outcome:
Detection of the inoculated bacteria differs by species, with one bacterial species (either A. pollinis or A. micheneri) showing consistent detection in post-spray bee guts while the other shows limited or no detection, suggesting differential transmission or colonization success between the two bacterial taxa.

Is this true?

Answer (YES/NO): YES